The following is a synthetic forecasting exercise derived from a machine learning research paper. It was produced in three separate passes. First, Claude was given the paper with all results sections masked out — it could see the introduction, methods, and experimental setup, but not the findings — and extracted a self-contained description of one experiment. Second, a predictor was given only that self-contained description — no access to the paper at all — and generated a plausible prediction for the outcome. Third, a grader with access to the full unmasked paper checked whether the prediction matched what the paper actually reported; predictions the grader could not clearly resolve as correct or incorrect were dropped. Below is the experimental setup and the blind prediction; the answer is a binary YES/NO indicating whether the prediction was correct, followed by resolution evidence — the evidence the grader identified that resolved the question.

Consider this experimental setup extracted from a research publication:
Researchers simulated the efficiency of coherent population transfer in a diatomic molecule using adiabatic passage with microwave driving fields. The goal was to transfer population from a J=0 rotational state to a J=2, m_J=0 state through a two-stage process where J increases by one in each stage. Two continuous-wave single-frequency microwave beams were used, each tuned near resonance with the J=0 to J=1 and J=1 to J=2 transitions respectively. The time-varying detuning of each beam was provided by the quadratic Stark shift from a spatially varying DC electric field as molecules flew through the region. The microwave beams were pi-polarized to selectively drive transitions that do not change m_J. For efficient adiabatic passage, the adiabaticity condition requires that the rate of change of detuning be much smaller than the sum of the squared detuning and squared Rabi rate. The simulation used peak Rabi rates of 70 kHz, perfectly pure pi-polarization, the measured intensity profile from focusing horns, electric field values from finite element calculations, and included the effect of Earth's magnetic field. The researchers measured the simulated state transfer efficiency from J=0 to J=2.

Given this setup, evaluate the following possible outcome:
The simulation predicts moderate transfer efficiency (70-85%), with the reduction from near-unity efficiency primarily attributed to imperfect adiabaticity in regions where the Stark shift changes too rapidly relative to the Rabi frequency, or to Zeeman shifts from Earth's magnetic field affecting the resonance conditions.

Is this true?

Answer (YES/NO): NO